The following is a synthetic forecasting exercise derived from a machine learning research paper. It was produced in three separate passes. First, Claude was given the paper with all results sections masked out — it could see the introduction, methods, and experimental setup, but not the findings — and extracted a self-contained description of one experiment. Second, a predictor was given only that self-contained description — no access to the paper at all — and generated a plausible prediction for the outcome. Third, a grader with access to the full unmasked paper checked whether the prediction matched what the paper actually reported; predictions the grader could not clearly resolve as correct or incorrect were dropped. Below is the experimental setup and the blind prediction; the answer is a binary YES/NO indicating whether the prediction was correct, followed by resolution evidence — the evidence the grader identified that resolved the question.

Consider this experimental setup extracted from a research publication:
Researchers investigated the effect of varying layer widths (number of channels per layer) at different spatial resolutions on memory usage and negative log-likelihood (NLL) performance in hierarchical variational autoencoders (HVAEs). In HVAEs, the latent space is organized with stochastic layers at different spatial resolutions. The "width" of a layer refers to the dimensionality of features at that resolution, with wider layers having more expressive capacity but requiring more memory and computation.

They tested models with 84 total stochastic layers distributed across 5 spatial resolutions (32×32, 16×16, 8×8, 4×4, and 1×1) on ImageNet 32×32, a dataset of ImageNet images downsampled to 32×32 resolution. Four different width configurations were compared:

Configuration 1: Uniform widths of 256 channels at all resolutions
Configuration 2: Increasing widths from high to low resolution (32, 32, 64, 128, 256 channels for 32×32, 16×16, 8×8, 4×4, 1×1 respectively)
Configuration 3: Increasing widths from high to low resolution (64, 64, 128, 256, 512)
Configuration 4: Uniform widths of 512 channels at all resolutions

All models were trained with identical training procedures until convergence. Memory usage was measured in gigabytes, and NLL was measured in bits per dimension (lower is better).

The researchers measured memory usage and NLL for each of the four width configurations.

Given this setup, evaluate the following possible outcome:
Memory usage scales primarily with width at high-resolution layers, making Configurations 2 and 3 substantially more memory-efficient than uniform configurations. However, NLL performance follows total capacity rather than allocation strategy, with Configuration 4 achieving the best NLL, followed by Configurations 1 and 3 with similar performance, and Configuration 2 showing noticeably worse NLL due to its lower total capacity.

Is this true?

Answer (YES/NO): NO